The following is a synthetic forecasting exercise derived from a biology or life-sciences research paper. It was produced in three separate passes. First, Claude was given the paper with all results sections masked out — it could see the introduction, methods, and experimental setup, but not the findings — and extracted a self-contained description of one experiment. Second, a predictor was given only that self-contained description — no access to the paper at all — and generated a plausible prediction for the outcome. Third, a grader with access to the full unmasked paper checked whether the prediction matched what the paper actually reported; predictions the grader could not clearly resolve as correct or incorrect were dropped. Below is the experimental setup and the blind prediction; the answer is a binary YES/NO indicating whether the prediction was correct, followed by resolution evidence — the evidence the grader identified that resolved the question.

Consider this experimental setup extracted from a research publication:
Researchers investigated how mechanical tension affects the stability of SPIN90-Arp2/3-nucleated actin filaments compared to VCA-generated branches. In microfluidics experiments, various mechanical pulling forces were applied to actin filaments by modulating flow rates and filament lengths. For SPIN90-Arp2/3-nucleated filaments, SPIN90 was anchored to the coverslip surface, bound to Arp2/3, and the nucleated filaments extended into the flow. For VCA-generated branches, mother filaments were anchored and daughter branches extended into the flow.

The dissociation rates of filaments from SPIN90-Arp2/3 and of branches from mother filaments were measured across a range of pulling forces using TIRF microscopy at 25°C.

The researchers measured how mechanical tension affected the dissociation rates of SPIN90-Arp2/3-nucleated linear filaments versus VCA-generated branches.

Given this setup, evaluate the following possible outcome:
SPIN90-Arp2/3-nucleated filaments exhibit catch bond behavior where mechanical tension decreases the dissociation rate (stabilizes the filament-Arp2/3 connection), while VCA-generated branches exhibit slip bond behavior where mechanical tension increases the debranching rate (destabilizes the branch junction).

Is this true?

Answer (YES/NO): NO